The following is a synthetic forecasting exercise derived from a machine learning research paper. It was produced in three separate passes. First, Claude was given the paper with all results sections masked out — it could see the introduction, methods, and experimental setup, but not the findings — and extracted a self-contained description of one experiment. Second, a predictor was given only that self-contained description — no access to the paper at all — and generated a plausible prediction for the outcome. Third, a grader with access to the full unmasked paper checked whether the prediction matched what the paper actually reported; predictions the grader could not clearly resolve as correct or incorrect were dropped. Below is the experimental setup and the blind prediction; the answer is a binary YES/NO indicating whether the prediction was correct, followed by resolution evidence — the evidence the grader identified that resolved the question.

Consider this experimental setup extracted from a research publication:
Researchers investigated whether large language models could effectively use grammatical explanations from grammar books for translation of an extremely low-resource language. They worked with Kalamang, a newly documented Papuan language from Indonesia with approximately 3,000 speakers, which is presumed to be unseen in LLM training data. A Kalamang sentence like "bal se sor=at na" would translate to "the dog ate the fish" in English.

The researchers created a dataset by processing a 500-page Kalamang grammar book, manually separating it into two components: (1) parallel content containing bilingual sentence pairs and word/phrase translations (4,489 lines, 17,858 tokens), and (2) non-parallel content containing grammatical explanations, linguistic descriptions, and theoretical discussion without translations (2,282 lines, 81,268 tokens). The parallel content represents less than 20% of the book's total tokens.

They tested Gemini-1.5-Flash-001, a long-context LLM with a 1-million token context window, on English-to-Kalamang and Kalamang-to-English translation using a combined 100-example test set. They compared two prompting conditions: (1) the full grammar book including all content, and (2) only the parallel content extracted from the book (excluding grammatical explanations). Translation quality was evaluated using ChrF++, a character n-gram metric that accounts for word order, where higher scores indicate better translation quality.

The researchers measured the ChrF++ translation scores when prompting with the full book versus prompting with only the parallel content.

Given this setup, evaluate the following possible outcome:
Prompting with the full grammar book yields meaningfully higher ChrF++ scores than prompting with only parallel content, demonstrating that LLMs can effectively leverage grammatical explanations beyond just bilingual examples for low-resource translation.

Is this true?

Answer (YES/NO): NO